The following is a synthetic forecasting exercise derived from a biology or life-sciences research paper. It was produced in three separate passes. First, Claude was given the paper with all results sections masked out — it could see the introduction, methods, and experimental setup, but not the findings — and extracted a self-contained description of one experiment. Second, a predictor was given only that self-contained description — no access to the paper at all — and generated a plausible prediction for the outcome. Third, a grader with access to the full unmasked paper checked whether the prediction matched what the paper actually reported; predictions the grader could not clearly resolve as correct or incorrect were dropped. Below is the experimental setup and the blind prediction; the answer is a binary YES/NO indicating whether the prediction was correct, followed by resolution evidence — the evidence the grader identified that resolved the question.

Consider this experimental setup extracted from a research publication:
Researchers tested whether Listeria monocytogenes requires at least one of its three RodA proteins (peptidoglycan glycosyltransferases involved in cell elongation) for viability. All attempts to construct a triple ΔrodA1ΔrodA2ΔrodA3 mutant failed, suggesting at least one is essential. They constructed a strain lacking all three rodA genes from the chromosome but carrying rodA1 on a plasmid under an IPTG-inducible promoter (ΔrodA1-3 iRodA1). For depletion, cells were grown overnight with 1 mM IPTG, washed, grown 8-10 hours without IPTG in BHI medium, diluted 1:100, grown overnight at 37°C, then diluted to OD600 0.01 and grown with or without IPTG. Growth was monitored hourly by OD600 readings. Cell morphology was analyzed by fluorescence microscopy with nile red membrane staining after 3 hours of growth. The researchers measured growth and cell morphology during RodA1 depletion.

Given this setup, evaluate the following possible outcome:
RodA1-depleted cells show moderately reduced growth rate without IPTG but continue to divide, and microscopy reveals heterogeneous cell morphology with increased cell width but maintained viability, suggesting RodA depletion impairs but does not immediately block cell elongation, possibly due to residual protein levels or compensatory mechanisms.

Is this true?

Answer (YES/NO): NO